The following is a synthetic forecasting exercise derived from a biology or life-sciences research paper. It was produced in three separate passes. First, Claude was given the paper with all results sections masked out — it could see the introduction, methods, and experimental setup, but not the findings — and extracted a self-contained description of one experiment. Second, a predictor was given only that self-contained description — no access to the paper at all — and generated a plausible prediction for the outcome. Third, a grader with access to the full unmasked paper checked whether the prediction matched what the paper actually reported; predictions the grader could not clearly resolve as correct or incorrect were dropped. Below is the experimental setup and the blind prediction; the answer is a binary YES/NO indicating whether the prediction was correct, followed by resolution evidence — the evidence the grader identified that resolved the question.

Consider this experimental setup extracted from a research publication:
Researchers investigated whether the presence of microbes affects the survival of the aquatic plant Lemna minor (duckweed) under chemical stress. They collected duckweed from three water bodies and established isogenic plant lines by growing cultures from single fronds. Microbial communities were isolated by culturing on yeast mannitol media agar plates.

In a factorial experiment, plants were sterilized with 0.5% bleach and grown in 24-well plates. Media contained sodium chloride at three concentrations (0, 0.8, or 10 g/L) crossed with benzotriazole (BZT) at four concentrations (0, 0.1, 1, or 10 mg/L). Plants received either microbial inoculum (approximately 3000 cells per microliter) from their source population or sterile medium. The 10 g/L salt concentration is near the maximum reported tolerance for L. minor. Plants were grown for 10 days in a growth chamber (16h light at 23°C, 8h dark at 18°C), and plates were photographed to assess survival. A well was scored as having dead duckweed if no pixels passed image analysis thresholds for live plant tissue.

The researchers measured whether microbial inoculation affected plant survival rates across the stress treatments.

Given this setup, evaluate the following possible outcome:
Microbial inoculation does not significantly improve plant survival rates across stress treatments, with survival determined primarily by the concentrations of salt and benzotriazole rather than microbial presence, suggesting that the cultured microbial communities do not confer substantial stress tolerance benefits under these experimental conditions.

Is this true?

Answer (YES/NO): YES